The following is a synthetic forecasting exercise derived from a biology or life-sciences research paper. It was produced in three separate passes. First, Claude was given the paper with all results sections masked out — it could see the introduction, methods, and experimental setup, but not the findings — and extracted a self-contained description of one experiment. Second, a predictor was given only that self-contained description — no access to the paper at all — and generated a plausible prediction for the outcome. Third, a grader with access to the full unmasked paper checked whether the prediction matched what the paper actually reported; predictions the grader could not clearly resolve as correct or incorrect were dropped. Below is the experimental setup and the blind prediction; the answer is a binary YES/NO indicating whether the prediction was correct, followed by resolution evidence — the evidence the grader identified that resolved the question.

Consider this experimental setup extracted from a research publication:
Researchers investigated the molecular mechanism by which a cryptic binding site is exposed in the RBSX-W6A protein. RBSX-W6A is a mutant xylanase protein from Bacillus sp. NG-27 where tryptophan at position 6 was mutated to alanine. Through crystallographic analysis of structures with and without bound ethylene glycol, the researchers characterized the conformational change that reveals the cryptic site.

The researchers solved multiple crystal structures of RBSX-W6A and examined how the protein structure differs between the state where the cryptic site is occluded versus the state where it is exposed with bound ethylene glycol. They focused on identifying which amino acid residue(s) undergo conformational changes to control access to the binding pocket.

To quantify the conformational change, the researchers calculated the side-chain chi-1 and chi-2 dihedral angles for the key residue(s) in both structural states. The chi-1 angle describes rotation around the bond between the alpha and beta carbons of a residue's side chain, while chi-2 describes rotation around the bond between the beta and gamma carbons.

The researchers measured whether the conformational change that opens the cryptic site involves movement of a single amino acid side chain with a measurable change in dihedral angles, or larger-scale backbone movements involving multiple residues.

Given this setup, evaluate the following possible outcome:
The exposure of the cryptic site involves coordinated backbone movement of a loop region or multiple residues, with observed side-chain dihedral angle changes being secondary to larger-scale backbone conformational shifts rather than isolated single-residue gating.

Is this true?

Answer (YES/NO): NO